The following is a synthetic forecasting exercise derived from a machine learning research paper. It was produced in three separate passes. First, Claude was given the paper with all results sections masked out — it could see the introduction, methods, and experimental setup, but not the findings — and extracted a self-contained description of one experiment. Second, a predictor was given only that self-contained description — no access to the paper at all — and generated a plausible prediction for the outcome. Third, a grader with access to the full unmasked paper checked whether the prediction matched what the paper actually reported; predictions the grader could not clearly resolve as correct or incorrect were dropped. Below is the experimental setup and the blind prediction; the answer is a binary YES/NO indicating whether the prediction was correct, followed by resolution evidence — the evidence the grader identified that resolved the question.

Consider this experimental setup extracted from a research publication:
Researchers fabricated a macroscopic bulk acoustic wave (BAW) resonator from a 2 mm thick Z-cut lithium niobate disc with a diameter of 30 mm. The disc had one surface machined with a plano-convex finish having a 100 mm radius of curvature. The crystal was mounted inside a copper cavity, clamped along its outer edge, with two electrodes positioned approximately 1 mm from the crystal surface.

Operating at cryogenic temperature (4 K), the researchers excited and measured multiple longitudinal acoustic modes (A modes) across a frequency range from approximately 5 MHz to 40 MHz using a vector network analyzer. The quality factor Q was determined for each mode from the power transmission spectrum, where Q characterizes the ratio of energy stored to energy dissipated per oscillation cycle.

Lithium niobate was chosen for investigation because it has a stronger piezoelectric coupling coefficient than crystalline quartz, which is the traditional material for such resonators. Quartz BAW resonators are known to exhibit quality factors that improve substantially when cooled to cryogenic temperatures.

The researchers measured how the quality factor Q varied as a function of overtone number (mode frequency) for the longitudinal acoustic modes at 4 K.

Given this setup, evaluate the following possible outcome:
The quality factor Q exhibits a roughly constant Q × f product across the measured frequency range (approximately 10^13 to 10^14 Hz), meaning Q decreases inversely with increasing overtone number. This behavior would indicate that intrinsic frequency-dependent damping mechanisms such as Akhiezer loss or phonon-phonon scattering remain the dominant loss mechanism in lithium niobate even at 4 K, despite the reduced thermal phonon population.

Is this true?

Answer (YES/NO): NO